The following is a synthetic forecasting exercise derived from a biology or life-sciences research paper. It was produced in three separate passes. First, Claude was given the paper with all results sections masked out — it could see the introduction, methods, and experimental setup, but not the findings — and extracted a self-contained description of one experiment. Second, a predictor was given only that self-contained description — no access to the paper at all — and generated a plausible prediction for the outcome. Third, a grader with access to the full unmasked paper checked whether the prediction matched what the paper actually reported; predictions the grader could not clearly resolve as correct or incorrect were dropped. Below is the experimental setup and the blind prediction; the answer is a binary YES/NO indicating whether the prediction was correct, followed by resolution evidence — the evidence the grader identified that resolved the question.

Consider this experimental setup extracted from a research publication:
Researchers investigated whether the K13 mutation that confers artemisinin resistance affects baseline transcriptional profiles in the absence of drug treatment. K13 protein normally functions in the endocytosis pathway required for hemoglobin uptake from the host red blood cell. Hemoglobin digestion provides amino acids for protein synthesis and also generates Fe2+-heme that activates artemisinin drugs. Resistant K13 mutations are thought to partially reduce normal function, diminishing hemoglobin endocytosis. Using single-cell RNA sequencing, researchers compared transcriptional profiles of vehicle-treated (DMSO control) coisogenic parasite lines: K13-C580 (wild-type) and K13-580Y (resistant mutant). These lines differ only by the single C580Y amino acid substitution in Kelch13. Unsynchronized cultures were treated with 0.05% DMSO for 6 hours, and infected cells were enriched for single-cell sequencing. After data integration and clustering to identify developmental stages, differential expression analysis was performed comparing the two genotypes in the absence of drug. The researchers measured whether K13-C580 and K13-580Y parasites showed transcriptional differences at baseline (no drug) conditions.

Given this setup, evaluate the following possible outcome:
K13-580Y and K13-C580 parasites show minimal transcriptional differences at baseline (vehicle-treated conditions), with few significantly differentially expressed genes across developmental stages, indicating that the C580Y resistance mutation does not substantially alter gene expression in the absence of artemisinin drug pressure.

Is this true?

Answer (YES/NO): NO